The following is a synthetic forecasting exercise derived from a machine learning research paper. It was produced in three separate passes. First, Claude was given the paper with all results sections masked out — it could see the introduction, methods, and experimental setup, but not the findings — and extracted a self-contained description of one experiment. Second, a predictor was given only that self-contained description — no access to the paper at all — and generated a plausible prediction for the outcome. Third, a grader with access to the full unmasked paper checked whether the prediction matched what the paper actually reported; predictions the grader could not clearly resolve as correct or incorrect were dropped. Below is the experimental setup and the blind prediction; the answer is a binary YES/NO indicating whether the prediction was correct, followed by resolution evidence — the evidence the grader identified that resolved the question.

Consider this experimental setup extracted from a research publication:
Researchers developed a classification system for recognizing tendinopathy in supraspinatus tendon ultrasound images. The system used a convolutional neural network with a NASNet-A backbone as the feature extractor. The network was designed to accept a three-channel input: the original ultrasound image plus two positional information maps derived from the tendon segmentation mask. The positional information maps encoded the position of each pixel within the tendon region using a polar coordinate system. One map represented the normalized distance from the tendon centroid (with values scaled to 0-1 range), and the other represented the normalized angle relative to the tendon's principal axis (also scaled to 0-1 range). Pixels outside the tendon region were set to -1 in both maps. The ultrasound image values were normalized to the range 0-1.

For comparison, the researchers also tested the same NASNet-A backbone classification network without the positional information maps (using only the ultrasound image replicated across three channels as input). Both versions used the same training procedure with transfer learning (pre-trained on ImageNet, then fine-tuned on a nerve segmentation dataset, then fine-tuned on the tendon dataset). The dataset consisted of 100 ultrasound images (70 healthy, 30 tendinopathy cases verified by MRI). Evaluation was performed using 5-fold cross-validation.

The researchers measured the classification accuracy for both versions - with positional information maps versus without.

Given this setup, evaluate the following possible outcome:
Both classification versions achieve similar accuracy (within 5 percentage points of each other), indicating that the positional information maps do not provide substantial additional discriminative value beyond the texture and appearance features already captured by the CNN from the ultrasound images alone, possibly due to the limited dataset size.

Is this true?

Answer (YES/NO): NO